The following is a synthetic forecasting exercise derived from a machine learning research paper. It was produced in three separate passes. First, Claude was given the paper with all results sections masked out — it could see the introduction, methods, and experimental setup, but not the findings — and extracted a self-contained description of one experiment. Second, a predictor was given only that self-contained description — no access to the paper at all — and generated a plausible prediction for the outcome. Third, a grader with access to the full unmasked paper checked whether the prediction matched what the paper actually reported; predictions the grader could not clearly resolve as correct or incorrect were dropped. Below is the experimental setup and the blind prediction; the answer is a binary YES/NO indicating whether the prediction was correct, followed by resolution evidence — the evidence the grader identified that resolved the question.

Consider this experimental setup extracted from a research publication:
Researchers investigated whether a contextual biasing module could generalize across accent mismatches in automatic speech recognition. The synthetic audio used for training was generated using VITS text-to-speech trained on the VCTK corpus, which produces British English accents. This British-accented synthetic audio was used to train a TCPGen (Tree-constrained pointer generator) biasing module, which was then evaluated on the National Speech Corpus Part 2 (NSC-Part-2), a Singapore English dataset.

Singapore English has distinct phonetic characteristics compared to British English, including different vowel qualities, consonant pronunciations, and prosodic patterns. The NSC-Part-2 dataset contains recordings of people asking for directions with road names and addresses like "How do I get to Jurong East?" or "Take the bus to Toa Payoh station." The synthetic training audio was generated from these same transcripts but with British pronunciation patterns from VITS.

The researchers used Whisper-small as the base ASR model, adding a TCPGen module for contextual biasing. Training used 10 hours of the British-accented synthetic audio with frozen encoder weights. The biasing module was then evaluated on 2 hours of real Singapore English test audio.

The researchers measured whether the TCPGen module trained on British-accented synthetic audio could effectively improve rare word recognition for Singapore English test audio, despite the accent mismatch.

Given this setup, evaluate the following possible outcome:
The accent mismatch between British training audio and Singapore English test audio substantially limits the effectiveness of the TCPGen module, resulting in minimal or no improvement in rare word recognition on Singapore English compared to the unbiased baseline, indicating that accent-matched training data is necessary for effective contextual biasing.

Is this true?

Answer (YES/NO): NO